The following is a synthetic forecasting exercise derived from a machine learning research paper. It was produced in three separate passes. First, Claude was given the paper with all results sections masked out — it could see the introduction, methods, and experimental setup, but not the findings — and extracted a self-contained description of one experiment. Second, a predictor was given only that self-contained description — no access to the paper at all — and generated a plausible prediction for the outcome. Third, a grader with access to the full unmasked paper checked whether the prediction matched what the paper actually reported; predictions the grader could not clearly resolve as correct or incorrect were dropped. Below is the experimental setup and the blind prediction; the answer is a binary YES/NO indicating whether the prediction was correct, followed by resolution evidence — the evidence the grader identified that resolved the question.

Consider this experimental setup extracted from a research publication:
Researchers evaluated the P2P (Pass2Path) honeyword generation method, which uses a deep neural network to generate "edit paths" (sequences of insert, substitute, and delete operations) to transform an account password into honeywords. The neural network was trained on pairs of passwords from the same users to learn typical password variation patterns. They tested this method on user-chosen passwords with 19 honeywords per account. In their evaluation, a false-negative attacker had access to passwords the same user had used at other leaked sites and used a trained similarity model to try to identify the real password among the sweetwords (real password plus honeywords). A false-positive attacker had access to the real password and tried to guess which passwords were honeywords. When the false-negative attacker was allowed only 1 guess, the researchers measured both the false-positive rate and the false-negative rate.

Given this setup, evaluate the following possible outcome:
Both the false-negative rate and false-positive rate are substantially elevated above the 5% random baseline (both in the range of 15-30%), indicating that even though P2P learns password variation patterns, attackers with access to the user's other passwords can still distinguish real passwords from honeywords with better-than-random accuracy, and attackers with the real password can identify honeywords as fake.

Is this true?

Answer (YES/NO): NO